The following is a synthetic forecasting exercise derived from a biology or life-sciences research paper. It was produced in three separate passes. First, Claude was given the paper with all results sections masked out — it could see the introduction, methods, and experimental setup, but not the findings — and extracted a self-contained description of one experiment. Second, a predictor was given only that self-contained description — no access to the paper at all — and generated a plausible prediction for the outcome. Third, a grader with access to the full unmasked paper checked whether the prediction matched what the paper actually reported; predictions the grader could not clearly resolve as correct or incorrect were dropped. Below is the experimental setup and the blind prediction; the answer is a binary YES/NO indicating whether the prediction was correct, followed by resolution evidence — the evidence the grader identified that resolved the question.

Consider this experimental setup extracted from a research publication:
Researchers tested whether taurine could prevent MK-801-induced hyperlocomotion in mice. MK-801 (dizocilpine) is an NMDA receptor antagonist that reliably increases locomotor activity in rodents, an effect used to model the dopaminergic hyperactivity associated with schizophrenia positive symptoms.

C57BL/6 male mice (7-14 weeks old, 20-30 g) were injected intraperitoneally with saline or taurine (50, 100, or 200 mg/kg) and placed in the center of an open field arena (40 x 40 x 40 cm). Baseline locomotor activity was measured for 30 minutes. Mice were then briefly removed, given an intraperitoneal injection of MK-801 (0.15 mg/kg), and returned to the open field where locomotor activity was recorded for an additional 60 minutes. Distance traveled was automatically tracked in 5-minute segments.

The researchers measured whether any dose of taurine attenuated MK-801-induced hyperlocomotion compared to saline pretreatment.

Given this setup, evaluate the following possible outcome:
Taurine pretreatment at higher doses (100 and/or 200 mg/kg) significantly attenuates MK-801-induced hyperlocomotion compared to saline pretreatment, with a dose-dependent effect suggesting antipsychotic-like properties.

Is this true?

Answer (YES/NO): NO